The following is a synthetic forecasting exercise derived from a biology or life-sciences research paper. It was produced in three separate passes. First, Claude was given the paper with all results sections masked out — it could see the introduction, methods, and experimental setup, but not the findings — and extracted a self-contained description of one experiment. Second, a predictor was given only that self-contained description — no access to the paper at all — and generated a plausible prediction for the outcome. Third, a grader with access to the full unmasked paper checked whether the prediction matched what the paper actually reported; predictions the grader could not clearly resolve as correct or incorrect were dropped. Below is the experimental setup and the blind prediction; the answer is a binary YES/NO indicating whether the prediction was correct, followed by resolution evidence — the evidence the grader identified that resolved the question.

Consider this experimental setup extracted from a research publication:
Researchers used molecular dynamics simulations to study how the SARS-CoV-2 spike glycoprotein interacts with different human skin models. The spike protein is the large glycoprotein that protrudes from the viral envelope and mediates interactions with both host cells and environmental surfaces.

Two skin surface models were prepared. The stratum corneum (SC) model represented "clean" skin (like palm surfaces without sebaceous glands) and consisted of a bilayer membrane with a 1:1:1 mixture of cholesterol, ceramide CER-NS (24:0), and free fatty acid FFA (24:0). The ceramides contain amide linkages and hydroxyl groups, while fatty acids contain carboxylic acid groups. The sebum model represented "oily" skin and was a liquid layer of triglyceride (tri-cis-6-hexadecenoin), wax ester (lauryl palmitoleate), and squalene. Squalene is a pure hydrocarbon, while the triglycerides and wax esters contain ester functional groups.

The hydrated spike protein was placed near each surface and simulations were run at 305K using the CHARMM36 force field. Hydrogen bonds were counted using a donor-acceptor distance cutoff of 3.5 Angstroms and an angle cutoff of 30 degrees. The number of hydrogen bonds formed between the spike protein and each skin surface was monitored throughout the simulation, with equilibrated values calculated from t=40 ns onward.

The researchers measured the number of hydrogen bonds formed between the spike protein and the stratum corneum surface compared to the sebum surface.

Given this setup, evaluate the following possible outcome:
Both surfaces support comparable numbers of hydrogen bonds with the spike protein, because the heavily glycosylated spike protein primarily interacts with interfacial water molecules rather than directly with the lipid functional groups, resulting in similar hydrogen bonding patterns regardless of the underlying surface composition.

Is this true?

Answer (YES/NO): NO